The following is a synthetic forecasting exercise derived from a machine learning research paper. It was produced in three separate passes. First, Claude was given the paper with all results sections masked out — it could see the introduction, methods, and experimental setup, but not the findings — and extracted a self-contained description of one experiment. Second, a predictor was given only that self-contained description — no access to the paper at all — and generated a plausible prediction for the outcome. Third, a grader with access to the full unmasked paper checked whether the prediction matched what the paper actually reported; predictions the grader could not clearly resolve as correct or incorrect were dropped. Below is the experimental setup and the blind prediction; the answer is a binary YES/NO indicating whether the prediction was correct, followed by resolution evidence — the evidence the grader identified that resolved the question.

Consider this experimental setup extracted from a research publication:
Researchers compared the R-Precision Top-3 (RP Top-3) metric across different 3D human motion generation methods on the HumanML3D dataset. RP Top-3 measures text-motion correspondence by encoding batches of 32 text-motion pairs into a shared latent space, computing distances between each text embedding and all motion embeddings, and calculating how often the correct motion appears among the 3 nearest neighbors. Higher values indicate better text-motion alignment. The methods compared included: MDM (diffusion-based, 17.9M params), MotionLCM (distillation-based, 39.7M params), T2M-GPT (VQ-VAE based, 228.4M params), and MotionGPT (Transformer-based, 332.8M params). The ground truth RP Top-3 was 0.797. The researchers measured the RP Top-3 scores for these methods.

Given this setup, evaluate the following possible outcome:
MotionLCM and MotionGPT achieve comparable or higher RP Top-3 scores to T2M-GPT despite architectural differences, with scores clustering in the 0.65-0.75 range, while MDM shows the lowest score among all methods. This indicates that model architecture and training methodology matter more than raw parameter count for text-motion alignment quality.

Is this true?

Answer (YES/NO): NO